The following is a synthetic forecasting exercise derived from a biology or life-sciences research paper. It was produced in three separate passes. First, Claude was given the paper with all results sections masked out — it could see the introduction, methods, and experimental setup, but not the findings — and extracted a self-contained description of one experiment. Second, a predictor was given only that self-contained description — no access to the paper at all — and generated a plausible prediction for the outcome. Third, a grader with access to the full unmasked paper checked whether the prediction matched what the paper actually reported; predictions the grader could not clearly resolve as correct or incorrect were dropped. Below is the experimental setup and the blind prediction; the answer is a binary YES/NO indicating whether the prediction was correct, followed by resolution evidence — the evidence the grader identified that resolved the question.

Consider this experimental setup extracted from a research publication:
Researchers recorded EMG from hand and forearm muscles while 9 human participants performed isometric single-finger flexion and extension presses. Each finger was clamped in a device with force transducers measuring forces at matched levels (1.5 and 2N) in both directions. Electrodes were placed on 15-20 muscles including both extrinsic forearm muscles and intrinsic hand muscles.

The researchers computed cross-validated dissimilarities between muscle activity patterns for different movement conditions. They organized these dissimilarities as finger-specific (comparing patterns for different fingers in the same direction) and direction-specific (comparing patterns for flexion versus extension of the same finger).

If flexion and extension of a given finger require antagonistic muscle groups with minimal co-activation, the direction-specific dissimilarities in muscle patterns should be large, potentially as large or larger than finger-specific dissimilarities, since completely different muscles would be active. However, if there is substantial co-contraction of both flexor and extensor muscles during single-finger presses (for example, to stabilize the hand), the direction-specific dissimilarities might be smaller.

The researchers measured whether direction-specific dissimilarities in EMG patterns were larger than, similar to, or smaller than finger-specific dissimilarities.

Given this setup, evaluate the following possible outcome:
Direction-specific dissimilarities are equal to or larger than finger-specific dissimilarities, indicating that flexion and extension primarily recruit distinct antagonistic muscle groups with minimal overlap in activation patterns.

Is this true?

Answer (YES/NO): YES